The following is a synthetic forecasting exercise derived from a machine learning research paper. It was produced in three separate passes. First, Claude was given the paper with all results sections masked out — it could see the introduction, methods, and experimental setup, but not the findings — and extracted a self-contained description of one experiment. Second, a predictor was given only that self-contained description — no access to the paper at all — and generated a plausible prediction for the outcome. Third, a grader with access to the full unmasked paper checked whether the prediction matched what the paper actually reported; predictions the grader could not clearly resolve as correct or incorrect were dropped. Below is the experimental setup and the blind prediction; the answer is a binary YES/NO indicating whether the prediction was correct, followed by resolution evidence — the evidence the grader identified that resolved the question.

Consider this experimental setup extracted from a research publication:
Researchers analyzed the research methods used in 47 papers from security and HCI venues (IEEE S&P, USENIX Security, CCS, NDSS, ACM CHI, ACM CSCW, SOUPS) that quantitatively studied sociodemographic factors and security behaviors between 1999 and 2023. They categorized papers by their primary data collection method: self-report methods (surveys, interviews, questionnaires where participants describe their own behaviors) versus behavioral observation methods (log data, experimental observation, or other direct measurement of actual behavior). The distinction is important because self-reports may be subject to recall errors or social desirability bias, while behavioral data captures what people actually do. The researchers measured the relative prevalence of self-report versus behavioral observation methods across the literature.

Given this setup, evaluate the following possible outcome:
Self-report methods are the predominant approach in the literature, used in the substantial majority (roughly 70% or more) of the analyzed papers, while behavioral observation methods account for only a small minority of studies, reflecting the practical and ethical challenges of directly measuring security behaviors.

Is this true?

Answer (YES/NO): NO